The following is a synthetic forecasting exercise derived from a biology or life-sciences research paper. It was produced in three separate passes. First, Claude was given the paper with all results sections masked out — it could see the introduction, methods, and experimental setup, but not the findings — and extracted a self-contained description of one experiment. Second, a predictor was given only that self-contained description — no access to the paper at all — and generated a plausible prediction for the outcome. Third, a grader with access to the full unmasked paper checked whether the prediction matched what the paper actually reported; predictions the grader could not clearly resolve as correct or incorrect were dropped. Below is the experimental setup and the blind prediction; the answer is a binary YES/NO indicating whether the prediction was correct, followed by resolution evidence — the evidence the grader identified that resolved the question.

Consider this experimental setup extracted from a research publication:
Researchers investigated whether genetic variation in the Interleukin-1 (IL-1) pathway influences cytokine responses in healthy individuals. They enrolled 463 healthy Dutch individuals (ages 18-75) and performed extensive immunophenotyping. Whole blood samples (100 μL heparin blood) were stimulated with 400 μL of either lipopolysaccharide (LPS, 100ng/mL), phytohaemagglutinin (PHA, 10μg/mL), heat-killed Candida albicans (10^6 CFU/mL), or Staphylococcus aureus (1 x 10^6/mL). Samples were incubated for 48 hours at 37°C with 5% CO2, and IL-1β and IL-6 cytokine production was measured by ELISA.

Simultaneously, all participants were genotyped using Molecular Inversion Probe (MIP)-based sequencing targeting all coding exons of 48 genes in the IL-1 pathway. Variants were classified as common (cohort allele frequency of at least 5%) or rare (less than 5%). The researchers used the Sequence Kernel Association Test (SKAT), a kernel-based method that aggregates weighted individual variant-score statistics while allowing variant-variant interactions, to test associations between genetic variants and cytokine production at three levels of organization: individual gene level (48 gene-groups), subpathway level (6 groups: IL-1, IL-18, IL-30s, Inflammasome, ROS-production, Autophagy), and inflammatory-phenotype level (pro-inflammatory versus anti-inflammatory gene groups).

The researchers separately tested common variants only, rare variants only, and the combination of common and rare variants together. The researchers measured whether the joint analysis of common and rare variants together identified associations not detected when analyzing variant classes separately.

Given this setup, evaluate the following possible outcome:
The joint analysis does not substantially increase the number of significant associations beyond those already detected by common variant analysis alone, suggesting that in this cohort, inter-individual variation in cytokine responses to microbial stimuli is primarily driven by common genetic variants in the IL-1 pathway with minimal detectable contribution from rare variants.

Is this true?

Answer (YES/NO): NO